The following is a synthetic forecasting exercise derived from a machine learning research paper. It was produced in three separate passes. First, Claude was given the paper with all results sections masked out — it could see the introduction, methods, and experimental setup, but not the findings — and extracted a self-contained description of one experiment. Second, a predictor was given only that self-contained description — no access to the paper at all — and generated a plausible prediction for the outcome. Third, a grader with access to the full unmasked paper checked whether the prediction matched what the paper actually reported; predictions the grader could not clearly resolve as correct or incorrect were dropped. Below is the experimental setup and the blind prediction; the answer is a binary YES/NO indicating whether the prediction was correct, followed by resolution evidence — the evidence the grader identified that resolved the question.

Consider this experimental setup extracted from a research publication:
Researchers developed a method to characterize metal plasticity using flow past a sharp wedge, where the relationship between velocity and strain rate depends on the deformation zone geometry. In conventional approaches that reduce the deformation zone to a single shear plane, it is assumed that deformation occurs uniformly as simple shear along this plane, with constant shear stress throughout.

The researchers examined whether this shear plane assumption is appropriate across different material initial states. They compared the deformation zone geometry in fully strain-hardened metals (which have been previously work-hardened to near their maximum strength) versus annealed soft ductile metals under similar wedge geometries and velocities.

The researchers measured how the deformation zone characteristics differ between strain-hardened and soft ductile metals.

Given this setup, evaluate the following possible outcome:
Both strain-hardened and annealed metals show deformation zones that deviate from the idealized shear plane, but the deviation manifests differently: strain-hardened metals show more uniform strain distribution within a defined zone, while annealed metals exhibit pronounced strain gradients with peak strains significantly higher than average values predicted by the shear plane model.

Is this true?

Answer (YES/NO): NO